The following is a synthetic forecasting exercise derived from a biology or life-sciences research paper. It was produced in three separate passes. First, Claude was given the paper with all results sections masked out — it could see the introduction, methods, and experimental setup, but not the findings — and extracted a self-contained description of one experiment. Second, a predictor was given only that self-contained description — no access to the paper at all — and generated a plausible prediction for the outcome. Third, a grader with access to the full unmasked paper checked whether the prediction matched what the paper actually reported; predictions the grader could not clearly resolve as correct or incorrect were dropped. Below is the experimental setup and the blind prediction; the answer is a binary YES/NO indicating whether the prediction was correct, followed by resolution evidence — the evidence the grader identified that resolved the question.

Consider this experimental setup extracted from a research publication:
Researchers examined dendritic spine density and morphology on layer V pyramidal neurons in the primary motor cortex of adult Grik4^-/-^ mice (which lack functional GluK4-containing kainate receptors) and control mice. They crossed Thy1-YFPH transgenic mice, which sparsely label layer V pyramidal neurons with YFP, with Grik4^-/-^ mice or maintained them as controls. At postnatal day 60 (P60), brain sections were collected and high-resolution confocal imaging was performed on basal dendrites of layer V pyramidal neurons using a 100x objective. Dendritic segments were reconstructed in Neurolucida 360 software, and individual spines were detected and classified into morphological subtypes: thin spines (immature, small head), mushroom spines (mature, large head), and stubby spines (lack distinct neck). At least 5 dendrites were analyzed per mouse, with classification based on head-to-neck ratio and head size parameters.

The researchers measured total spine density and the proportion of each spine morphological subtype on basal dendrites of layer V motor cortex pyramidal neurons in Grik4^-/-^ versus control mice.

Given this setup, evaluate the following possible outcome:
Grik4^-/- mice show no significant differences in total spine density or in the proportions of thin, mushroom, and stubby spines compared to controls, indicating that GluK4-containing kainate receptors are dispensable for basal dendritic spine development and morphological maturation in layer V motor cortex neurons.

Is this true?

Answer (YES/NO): NO